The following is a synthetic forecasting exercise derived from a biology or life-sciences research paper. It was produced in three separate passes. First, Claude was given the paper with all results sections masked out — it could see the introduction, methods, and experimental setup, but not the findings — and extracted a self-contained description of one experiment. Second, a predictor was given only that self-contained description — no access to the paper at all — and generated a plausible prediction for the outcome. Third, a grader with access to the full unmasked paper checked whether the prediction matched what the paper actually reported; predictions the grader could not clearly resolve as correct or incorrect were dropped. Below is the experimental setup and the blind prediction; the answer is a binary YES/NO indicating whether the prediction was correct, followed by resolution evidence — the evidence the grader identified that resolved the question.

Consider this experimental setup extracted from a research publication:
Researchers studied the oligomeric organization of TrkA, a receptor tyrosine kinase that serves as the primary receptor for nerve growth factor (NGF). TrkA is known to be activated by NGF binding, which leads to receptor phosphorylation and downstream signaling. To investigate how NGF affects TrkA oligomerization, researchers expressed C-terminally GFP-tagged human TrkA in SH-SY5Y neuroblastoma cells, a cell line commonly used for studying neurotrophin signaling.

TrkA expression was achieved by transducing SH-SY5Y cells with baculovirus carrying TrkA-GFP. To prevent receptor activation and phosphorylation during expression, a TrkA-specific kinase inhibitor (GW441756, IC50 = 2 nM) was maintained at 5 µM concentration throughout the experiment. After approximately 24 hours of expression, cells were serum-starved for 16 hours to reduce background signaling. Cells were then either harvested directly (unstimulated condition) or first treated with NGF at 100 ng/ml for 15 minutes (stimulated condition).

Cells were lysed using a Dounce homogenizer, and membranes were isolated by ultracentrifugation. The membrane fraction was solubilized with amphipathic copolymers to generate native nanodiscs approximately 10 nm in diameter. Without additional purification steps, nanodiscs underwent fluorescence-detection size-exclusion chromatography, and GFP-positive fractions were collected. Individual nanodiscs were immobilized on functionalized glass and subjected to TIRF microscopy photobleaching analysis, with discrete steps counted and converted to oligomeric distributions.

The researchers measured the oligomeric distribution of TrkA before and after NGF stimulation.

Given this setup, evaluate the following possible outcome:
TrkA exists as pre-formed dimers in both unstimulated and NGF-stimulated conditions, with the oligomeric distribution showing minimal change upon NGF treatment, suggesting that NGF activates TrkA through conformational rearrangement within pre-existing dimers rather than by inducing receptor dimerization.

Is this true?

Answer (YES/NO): NO